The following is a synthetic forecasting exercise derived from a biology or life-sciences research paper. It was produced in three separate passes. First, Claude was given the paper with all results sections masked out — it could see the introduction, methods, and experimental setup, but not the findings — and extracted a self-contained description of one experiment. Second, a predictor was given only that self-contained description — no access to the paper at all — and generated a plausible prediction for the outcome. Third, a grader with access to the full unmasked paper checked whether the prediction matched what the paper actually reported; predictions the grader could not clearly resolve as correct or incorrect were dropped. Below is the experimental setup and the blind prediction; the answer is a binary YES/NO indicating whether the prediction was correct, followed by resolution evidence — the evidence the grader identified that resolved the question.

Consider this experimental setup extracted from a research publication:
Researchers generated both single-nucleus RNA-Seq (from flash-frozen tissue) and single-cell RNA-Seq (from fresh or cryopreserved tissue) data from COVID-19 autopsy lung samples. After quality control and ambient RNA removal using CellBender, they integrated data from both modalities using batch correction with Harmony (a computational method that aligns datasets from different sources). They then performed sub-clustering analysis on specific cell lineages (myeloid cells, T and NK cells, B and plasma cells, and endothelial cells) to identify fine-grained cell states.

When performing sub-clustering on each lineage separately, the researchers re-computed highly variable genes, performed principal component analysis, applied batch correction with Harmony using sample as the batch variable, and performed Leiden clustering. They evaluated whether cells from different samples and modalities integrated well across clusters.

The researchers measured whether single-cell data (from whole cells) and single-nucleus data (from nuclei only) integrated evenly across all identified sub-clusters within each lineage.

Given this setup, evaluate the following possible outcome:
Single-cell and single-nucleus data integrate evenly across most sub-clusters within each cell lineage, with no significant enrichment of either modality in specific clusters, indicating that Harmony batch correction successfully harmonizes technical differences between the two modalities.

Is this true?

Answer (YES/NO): NO